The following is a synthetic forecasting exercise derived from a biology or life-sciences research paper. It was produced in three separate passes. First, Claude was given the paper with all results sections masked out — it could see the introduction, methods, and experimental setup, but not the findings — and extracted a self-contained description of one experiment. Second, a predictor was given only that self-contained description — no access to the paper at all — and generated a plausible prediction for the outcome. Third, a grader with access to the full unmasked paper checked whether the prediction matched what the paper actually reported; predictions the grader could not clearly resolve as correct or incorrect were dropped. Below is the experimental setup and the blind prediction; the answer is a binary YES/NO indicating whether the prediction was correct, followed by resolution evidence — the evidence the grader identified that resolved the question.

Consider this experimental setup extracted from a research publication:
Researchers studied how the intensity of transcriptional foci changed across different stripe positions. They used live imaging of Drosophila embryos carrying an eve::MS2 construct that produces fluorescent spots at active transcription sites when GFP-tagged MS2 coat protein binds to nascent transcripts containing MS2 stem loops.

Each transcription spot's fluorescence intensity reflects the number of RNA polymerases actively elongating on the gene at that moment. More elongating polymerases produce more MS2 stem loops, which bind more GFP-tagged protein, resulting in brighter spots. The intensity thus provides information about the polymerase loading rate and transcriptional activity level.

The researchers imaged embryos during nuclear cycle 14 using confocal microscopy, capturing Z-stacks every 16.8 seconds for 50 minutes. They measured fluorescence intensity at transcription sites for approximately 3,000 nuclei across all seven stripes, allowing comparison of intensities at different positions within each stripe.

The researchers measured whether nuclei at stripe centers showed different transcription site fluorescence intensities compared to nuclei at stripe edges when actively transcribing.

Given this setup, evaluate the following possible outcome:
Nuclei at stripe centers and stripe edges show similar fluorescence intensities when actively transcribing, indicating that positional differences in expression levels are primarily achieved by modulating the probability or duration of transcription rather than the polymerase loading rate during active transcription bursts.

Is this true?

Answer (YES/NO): NO